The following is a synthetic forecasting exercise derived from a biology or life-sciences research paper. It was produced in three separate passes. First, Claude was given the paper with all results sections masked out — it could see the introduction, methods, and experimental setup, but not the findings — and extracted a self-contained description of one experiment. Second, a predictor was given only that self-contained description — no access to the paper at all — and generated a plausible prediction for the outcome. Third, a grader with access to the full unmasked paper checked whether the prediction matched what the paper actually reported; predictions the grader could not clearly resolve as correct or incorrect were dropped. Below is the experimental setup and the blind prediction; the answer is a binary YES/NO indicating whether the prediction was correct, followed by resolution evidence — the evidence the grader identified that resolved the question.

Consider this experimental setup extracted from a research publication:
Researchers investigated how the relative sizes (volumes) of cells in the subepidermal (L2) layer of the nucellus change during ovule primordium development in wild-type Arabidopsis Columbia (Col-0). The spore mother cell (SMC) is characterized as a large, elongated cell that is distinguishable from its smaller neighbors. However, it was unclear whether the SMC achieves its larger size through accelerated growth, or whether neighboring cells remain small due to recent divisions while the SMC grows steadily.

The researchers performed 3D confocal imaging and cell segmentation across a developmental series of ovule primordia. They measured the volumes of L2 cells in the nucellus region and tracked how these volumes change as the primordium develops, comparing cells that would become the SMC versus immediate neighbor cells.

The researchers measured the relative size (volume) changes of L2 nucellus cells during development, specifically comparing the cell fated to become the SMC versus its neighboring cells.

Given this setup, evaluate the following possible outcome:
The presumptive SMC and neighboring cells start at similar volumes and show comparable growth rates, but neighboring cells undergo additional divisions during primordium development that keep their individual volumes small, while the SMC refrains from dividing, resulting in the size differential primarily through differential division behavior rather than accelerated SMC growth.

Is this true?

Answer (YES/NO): NO